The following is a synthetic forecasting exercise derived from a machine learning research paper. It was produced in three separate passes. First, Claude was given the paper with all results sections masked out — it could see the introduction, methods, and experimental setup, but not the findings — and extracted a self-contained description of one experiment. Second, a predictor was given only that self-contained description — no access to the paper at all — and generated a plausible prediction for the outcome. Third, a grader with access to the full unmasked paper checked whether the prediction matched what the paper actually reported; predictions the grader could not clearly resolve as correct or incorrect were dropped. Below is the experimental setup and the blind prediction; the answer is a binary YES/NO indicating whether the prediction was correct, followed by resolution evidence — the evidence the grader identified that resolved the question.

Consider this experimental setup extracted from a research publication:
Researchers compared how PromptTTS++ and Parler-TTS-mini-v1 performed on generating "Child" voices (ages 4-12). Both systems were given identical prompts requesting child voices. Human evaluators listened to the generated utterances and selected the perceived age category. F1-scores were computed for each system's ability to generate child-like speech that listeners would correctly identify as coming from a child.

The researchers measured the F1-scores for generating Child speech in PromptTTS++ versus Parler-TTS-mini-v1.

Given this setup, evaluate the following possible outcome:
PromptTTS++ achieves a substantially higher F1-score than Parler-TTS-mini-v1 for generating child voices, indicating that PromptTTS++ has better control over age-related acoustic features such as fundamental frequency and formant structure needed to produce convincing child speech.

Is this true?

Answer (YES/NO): NO